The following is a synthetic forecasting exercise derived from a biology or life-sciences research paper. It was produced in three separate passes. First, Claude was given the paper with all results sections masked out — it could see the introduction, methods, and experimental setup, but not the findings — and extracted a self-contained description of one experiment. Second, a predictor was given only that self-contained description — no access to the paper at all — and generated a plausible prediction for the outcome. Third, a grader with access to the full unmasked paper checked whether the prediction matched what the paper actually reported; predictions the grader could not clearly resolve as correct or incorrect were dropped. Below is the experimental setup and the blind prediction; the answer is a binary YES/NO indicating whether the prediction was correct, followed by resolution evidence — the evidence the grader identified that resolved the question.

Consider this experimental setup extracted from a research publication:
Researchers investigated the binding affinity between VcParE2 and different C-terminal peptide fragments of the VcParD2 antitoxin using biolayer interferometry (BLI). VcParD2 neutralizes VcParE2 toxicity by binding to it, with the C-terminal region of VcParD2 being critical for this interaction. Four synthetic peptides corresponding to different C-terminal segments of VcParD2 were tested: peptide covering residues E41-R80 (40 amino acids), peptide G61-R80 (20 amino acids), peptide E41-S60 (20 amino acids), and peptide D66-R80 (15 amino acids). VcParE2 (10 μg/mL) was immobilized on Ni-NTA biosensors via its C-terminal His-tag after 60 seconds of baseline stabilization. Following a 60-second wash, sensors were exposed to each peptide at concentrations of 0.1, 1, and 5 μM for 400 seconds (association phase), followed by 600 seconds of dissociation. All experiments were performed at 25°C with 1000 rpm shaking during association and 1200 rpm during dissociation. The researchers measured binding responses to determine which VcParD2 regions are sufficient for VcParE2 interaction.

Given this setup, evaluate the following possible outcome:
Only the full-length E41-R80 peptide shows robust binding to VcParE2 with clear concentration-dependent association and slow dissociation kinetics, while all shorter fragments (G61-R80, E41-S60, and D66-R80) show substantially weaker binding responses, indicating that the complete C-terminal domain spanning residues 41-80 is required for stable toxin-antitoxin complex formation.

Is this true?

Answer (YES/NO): NO